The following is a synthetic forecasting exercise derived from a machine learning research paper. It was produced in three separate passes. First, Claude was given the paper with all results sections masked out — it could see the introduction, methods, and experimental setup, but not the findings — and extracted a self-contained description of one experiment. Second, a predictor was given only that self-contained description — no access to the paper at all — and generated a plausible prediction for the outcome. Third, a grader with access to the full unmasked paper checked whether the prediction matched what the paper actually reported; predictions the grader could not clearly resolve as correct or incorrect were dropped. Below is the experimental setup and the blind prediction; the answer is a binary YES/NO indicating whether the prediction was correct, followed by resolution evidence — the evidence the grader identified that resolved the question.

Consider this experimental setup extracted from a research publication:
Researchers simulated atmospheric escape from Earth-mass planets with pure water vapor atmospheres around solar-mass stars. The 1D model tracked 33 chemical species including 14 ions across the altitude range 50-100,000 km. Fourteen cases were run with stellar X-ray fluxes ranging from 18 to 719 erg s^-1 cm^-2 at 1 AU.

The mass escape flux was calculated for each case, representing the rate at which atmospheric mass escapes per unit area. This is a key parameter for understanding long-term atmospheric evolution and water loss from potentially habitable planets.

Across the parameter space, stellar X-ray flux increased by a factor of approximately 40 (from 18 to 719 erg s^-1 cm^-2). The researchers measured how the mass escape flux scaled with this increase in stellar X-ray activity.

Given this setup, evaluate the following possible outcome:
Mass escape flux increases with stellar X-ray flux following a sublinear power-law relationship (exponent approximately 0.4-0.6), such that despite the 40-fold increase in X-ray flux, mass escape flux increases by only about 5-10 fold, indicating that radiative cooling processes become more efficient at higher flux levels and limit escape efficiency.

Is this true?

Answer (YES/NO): NO